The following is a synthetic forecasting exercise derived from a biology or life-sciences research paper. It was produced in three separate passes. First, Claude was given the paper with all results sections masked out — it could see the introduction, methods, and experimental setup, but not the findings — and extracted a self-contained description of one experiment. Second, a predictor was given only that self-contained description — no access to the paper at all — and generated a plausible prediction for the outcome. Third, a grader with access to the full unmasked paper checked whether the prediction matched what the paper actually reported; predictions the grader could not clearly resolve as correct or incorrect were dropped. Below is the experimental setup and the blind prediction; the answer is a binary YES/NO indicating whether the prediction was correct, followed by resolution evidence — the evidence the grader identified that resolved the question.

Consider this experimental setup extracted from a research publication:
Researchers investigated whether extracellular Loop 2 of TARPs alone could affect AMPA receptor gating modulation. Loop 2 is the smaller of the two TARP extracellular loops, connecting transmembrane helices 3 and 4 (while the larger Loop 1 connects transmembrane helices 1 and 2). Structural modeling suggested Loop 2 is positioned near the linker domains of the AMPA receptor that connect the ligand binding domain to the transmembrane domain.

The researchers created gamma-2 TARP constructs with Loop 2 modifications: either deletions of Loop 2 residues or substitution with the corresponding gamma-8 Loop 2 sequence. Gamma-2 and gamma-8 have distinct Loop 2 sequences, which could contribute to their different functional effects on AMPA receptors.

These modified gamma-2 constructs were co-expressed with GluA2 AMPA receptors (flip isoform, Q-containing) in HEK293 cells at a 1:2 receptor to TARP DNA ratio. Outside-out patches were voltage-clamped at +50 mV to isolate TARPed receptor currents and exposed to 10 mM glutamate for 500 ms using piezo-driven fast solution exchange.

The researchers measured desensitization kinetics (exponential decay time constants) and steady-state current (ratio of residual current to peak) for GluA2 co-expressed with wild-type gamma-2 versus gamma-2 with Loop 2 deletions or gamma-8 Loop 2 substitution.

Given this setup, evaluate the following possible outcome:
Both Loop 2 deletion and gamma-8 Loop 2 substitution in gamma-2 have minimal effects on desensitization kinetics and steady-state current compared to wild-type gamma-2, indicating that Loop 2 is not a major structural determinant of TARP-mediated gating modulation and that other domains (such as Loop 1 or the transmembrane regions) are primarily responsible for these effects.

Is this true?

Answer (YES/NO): NO